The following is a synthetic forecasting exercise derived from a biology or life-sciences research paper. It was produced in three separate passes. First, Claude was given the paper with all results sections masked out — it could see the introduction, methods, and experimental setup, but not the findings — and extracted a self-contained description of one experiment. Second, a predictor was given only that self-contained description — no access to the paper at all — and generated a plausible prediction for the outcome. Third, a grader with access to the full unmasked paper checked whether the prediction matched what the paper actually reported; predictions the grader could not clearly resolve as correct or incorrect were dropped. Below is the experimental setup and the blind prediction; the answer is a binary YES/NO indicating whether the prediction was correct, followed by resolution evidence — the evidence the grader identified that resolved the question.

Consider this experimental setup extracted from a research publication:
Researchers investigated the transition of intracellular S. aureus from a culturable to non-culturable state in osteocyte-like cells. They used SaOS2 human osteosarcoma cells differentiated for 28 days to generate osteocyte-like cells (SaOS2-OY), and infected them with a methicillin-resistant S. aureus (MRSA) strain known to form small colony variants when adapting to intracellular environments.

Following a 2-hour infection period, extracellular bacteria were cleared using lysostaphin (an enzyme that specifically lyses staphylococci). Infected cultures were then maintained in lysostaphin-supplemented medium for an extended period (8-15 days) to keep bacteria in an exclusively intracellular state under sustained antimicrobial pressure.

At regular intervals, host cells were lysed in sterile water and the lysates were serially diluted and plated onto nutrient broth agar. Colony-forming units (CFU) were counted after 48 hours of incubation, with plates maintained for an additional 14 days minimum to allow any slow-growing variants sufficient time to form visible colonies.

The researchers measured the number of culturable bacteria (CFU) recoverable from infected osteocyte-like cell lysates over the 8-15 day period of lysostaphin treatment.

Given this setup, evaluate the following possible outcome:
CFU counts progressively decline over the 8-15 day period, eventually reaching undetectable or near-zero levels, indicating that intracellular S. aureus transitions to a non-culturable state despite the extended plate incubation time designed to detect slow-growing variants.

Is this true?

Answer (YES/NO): YES